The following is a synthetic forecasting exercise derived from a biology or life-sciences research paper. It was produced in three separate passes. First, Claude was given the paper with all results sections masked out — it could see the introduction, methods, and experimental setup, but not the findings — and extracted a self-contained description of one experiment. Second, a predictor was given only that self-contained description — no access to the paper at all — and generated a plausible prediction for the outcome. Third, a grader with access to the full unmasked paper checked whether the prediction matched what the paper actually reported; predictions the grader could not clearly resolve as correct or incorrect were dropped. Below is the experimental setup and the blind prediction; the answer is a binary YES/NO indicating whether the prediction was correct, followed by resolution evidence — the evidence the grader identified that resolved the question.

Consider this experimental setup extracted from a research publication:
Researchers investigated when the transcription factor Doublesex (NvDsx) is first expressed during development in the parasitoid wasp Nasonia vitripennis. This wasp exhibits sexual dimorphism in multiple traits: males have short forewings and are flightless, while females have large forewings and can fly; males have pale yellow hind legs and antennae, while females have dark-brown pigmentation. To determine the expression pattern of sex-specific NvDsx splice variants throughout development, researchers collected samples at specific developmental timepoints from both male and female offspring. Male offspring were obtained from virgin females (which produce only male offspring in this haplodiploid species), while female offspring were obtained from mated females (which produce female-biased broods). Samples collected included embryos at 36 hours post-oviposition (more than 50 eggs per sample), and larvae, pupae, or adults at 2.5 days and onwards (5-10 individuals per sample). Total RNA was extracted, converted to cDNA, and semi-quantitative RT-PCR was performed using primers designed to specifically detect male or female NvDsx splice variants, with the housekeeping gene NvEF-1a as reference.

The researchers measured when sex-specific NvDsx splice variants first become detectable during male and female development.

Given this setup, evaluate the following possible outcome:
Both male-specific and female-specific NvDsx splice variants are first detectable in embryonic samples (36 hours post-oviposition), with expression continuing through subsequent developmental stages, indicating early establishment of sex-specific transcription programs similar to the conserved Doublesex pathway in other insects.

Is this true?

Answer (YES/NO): YES